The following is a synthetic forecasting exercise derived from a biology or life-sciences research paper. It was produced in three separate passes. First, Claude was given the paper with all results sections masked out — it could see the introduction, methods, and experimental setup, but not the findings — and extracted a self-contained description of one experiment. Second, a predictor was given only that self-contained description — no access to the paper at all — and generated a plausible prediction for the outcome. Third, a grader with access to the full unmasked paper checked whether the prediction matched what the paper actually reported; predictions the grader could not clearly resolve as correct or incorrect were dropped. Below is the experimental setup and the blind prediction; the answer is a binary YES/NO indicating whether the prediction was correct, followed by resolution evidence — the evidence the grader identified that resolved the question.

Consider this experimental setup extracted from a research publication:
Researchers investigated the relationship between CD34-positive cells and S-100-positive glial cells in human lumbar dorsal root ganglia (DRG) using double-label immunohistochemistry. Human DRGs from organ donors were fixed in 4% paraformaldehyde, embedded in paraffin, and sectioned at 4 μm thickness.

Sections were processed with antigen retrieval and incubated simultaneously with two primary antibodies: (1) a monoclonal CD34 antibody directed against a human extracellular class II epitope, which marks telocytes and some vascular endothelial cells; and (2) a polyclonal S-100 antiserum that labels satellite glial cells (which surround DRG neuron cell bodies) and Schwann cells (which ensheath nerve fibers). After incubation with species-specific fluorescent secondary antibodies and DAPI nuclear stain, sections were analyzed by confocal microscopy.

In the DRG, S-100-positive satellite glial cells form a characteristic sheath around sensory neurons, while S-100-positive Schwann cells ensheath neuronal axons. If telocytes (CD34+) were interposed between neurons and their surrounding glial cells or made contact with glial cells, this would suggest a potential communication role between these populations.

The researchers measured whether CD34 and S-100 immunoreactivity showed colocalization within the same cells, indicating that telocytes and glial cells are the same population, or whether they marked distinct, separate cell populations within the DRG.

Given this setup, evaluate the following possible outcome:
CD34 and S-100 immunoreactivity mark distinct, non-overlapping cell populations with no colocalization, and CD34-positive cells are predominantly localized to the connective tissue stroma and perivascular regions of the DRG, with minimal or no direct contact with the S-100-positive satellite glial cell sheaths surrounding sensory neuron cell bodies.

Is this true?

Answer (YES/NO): NO